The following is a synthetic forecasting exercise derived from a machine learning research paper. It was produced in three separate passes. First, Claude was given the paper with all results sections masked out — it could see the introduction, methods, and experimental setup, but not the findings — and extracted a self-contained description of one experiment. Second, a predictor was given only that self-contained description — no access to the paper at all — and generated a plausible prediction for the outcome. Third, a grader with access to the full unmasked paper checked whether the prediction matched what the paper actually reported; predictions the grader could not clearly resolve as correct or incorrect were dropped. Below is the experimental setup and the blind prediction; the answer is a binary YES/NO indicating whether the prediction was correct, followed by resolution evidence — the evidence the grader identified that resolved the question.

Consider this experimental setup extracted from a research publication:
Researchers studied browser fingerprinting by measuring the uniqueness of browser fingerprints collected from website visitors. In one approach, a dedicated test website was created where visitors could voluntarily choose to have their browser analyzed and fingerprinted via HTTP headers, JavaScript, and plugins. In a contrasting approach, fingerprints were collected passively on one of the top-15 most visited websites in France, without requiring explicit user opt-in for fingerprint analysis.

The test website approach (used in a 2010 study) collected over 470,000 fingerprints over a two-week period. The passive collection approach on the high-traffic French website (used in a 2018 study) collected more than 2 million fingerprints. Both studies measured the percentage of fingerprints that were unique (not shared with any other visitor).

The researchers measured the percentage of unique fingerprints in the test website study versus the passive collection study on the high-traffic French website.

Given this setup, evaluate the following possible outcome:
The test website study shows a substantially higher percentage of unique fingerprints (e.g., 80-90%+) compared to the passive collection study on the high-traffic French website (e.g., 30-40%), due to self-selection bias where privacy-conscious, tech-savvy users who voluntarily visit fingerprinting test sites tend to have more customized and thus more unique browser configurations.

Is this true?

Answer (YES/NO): YES